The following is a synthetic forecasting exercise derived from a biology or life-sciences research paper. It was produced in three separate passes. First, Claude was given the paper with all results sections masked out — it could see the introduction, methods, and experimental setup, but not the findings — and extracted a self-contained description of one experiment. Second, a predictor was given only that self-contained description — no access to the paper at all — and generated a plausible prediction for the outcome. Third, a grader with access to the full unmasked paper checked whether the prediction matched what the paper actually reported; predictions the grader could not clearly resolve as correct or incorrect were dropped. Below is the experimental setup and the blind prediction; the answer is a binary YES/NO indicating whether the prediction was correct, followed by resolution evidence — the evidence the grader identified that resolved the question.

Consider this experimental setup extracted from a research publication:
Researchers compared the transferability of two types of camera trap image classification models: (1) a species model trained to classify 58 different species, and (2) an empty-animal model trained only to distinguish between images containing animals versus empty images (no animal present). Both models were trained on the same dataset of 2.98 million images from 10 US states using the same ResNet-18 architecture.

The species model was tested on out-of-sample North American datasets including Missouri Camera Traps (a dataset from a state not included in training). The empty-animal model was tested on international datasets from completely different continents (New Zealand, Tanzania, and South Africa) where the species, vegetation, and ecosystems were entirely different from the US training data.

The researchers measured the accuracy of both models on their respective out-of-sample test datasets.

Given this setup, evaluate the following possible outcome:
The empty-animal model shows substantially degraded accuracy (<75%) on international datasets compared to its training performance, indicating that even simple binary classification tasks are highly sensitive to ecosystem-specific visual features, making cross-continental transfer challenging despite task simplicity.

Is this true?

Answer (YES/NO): NO